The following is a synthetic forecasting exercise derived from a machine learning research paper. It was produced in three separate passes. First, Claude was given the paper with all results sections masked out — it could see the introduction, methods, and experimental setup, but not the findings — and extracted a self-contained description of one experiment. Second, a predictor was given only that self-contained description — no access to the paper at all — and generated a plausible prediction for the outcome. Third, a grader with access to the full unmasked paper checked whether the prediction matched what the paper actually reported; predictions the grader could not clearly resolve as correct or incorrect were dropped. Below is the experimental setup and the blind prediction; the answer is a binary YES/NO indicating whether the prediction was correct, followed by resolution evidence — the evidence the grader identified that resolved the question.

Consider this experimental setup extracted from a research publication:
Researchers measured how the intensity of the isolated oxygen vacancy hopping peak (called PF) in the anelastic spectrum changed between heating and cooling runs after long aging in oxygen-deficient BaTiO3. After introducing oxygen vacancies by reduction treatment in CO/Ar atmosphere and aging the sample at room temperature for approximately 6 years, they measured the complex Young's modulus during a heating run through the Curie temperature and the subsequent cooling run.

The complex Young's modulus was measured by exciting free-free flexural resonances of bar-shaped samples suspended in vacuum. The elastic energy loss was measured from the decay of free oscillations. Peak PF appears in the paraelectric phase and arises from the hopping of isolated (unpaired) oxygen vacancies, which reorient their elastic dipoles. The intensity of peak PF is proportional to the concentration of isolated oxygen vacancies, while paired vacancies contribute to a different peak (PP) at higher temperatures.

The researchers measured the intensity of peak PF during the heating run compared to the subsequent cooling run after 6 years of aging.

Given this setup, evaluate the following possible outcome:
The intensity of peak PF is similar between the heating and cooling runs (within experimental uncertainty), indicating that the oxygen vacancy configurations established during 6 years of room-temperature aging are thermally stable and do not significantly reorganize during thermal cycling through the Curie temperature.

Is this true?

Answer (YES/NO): NO